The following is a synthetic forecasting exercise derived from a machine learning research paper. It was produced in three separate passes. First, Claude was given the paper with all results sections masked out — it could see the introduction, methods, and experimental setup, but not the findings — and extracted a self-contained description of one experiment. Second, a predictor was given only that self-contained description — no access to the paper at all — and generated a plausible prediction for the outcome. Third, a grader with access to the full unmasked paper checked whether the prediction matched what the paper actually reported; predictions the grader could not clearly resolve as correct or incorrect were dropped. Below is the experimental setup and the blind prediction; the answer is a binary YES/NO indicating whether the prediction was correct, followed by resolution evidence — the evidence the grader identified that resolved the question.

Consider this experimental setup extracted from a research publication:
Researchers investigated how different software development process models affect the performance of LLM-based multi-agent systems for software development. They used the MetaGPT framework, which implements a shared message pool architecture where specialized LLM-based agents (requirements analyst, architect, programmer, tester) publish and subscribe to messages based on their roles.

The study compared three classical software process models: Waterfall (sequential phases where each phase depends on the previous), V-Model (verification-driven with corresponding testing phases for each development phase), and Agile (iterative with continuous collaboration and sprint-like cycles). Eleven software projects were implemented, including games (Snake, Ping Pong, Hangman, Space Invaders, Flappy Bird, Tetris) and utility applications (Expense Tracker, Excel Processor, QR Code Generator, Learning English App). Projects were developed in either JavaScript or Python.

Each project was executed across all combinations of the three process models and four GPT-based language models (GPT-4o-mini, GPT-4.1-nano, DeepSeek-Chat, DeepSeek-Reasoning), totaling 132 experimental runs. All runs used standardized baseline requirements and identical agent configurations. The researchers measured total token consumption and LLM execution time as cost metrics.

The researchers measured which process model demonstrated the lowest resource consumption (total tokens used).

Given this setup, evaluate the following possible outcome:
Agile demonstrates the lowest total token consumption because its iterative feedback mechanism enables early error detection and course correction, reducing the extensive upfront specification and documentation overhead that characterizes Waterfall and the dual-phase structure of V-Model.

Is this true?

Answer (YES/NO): NO